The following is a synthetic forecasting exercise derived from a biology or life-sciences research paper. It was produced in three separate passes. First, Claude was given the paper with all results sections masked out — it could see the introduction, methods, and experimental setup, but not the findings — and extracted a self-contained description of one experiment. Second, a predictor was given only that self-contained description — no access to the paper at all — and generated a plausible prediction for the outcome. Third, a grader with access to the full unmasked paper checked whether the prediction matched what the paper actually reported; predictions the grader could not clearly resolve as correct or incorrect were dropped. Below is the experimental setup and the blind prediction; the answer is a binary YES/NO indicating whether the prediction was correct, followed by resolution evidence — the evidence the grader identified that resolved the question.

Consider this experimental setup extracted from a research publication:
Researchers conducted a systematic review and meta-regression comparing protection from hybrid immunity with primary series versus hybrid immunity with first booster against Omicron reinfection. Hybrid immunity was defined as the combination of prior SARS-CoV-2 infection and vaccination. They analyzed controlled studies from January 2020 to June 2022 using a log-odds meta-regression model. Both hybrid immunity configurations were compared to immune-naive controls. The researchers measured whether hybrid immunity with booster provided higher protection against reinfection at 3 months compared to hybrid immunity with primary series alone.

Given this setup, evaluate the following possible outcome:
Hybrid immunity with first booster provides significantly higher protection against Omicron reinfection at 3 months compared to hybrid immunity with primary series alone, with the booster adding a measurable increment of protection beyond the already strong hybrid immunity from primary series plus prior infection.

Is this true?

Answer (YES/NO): NO